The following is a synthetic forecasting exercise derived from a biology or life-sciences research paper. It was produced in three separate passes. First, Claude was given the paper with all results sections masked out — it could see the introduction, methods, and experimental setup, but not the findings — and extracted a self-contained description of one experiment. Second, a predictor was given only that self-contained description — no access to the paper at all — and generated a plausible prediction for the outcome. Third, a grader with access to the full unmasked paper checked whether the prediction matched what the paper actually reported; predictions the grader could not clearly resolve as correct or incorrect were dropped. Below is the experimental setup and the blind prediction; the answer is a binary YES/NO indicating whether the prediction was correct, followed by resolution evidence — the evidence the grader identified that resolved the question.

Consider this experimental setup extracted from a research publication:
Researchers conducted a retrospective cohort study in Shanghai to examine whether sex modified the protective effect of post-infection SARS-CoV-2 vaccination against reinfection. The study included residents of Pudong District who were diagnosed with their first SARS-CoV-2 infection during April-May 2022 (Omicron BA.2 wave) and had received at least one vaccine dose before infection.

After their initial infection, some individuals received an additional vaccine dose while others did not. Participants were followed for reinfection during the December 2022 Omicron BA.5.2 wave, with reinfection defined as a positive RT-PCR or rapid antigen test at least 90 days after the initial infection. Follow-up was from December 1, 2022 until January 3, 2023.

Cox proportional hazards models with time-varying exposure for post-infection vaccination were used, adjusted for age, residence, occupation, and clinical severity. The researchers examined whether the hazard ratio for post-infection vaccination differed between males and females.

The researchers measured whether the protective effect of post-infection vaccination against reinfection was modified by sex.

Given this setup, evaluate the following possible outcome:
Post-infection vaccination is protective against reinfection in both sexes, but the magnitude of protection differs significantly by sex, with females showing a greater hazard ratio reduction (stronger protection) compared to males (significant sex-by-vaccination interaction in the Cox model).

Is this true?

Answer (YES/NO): NO